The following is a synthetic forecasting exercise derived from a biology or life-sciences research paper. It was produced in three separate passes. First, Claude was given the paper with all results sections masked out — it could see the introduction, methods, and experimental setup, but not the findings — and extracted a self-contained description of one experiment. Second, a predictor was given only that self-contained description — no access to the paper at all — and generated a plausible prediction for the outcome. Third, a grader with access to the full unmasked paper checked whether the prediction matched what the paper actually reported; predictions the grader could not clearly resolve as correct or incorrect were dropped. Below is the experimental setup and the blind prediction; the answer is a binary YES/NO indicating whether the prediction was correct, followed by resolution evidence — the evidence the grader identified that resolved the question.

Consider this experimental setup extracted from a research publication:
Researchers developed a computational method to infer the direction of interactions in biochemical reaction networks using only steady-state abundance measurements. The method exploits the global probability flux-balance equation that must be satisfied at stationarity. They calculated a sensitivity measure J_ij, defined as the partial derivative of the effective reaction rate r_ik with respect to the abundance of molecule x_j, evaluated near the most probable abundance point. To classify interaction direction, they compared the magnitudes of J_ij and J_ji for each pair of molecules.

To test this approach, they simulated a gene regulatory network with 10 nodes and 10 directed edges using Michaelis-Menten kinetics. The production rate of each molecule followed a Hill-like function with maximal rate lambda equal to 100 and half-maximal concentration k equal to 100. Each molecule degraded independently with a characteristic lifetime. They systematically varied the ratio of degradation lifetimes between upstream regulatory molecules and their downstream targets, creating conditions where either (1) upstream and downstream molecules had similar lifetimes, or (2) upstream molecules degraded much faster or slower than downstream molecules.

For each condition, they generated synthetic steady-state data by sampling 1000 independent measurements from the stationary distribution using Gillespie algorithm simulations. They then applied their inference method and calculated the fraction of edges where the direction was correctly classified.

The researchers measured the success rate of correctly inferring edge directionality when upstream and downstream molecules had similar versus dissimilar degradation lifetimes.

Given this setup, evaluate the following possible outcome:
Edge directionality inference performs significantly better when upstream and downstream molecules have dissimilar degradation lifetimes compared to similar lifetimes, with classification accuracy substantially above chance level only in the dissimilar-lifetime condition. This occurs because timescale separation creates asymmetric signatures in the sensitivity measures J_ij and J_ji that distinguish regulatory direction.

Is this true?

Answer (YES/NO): NO